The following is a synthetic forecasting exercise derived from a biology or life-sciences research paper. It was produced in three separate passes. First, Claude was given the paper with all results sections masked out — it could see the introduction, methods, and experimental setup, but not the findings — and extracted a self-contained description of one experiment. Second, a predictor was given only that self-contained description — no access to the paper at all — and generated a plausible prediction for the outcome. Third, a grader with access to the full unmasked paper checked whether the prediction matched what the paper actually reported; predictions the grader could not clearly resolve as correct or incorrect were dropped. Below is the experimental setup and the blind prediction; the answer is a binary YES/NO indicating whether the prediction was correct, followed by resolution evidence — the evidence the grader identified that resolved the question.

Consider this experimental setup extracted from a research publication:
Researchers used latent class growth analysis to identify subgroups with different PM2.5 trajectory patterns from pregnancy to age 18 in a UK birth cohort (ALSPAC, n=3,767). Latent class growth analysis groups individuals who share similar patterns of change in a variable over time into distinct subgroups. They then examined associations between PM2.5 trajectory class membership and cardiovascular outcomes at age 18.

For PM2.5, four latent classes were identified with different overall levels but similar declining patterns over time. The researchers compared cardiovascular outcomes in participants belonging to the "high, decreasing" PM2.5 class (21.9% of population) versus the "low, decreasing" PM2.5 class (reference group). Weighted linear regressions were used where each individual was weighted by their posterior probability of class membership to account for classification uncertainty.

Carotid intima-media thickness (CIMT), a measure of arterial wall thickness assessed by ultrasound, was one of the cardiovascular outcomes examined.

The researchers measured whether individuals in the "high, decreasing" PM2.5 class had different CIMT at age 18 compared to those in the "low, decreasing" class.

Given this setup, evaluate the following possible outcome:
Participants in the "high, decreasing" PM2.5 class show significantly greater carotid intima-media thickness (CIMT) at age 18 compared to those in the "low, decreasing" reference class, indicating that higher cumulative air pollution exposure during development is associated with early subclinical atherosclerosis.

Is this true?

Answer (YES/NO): NO